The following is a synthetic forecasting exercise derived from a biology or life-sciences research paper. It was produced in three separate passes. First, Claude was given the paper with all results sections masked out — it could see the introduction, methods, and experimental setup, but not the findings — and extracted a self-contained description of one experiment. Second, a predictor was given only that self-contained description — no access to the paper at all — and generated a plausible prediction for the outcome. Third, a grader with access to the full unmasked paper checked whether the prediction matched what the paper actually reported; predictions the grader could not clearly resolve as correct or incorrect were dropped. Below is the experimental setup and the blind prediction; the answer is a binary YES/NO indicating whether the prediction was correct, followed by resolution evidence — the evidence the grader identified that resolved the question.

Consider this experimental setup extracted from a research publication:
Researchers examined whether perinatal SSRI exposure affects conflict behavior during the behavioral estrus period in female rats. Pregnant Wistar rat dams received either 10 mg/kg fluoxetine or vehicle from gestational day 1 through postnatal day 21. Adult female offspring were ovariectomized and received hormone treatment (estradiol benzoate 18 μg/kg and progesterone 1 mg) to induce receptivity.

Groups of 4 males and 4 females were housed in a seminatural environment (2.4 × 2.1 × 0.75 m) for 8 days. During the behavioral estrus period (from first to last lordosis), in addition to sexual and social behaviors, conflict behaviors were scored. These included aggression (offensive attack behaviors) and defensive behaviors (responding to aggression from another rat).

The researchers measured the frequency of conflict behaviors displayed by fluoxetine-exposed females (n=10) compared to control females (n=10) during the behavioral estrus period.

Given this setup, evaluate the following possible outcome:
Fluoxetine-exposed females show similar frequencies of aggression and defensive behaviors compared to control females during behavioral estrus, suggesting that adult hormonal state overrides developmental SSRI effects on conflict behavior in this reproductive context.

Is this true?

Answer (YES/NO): YES